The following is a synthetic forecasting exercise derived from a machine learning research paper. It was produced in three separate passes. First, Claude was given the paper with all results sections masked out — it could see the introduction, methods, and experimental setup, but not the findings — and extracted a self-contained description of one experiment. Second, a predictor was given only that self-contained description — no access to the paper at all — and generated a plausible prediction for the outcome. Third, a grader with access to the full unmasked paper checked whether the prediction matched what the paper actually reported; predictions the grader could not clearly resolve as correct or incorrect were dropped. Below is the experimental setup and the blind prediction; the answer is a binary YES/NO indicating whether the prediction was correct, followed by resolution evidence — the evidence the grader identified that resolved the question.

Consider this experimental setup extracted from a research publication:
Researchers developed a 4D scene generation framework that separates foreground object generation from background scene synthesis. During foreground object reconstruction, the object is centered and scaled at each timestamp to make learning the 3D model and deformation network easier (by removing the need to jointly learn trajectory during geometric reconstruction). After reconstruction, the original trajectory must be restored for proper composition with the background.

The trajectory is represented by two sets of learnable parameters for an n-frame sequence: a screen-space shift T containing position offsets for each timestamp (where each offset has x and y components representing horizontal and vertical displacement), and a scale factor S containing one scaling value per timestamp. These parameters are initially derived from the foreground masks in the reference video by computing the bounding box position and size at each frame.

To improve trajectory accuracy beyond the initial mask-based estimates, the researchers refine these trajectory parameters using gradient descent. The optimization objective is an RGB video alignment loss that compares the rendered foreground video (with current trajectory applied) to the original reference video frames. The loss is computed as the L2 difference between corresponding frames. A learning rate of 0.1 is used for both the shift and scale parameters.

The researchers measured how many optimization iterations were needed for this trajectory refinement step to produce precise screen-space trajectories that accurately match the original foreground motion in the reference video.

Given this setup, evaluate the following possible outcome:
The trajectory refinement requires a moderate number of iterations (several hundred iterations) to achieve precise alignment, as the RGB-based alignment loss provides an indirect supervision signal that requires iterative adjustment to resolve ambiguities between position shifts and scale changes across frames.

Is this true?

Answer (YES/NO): NO